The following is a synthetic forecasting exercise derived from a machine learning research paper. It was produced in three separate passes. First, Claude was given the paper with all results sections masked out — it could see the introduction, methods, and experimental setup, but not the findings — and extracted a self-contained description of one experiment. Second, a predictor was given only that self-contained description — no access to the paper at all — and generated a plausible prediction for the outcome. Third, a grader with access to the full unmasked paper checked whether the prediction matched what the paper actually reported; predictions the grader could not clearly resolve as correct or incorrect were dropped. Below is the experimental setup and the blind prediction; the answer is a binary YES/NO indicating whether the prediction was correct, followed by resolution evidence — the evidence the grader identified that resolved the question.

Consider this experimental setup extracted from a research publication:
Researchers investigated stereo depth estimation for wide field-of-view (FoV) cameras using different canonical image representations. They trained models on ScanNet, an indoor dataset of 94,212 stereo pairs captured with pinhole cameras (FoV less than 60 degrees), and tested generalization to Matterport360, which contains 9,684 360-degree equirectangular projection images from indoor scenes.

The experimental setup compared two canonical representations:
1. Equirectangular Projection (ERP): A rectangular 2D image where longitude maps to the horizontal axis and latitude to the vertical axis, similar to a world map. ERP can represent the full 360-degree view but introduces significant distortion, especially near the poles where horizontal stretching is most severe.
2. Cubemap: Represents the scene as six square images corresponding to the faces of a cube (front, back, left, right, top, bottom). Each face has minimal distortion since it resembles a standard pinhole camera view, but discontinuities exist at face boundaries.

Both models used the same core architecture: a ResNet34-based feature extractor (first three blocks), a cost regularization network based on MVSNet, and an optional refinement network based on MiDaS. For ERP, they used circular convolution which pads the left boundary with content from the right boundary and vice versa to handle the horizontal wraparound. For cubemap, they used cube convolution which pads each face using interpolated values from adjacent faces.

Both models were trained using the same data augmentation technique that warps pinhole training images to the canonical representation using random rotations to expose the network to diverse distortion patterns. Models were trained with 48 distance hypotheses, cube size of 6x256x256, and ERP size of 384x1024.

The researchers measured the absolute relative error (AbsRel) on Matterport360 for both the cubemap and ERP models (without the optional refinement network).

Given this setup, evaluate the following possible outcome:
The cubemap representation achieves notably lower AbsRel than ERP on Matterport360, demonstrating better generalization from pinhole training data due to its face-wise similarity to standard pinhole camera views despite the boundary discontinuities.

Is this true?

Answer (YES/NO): NO